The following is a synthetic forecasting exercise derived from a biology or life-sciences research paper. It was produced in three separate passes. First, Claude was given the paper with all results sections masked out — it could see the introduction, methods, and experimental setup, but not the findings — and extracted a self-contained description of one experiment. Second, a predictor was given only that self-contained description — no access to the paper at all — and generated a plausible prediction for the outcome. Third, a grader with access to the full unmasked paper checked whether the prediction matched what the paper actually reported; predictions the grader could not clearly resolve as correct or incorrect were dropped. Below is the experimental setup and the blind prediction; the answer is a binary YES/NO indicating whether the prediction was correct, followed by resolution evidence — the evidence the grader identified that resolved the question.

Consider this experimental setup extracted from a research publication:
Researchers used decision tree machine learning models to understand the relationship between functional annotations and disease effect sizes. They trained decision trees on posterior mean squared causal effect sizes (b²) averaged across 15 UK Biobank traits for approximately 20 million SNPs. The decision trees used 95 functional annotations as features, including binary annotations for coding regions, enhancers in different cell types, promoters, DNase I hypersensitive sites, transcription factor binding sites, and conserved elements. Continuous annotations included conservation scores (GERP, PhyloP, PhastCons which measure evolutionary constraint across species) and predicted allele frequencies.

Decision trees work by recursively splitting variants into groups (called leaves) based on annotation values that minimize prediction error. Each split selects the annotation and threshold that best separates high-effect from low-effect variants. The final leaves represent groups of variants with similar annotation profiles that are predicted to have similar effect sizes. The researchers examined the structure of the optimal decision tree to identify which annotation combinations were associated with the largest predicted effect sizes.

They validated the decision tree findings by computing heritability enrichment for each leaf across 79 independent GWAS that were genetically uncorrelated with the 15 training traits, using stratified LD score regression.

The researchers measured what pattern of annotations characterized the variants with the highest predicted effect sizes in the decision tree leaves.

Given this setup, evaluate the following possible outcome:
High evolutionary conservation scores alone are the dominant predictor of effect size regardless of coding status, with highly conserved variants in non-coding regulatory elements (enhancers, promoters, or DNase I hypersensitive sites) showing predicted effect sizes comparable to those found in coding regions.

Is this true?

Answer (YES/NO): NO